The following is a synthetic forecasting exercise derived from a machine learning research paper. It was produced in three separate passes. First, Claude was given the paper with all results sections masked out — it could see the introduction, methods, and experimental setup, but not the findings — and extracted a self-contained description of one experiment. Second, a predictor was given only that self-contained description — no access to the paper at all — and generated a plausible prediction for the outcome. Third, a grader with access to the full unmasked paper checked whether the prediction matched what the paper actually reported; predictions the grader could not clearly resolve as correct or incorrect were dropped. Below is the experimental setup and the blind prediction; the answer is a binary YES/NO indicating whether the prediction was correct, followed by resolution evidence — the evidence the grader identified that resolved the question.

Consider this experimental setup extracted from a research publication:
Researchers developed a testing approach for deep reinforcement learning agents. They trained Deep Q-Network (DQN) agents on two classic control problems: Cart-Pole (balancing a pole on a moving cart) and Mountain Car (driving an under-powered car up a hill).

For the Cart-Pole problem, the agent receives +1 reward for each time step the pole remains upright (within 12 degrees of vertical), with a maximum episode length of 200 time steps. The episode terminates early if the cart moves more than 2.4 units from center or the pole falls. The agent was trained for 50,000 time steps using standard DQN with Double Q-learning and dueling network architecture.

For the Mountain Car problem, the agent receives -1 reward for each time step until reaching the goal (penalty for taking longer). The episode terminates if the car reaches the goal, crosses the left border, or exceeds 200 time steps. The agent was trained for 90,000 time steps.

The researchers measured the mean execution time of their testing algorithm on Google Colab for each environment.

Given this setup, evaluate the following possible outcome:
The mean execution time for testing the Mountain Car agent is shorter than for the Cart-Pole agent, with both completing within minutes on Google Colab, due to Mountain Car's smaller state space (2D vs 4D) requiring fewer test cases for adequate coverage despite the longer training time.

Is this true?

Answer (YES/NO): NO